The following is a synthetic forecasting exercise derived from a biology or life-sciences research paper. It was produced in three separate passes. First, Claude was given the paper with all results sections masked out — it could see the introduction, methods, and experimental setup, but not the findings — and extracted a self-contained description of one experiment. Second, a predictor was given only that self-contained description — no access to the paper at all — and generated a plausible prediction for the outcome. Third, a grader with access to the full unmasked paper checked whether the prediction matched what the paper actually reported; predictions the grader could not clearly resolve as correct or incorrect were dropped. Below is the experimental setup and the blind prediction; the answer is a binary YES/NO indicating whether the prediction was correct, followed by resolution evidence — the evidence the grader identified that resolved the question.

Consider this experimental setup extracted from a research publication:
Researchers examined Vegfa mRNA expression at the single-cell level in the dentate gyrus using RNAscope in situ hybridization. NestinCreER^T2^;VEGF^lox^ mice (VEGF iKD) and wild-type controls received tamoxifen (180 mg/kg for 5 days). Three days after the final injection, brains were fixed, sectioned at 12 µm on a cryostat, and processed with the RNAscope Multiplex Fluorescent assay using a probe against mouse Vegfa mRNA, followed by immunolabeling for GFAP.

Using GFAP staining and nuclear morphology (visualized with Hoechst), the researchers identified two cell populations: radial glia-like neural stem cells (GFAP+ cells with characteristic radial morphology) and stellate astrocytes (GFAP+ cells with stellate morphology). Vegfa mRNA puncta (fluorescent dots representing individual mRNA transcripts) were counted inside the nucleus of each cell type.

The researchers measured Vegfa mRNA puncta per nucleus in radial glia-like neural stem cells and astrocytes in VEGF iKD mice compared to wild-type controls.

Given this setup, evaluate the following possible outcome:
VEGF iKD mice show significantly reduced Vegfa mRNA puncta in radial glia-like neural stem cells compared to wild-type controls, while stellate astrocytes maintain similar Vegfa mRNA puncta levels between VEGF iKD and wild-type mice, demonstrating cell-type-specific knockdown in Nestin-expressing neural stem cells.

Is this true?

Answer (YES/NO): YES